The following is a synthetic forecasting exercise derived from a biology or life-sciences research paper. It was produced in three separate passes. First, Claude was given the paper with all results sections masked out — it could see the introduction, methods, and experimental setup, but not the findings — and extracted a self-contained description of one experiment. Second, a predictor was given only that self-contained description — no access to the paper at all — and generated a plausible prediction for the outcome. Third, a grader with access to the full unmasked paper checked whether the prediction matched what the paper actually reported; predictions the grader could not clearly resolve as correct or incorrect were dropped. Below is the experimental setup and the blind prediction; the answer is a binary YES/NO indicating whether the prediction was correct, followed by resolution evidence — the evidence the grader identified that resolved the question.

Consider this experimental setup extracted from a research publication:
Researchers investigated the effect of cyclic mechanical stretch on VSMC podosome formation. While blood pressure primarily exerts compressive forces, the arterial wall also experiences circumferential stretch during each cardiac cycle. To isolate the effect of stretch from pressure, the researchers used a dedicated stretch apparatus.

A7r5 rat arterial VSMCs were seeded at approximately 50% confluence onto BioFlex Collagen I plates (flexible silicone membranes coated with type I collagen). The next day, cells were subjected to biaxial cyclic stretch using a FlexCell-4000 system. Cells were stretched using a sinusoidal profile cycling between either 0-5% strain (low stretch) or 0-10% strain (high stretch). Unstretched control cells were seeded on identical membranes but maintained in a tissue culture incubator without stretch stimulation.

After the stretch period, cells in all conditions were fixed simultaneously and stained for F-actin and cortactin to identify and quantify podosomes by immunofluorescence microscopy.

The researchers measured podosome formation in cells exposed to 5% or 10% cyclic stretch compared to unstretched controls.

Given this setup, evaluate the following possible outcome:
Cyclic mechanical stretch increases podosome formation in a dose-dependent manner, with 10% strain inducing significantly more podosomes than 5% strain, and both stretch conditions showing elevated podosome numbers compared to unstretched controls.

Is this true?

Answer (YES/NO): NO